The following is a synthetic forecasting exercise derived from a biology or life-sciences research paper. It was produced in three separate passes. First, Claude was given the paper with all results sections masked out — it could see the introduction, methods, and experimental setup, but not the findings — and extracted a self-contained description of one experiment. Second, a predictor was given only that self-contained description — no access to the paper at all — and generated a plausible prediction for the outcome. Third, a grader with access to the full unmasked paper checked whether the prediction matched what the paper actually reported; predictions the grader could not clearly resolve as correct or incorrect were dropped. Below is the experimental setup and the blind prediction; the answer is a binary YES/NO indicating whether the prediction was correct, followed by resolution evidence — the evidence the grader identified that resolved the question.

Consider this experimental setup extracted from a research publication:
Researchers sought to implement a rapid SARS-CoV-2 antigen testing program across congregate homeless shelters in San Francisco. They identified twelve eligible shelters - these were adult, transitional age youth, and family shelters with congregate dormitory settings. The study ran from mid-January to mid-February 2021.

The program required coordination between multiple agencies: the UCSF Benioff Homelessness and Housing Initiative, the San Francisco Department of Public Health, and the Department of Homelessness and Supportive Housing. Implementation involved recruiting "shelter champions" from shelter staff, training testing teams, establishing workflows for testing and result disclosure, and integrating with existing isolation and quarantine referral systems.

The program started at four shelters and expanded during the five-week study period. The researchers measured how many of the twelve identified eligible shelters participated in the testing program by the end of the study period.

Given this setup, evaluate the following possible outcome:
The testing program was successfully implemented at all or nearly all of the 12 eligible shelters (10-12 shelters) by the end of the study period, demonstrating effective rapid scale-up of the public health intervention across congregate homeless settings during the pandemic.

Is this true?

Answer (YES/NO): YES